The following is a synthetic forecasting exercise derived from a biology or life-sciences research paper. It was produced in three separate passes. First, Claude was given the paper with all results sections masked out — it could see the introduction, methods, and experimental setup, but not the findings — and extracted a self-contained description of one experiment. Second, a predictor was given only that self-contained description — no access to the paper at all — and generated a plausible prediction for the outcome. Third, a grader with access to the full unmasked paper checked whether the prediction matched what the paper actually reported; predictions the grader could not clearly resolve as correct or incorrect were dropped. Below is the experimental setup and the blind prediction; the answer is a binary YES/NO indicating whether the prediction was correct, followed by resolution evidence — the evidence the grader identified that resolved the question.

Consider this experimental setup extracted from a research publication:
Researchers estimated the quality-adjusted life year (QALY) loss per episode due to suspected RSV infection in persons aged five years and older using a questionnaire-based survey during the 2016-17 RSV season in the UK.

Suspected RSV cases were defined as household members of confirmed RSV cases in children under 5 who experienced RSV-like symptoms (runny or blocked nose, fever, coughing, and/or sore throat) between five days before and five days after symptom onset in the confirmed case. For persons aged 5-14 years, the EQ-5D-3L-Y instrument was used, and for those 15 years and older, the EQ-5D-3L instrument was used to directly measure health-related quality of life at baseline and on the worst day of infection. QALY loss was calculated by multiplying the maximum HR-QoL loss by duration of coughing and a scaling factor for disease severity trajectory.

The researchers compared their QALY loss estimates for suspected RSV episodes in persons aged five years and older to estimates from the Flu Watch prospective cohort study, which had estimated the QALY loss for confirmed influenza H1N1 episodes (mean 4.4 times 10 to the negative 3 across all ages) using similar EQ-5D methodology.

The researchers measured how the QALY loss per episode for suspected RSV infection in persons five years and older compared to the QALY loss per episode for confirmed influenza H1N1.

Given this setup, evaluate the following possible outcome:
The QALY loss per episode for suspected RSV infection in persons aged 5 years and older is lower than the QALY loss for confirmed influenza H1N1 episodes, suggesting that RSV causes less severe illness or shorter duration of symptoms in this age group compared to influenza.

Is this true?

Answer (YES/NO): YES